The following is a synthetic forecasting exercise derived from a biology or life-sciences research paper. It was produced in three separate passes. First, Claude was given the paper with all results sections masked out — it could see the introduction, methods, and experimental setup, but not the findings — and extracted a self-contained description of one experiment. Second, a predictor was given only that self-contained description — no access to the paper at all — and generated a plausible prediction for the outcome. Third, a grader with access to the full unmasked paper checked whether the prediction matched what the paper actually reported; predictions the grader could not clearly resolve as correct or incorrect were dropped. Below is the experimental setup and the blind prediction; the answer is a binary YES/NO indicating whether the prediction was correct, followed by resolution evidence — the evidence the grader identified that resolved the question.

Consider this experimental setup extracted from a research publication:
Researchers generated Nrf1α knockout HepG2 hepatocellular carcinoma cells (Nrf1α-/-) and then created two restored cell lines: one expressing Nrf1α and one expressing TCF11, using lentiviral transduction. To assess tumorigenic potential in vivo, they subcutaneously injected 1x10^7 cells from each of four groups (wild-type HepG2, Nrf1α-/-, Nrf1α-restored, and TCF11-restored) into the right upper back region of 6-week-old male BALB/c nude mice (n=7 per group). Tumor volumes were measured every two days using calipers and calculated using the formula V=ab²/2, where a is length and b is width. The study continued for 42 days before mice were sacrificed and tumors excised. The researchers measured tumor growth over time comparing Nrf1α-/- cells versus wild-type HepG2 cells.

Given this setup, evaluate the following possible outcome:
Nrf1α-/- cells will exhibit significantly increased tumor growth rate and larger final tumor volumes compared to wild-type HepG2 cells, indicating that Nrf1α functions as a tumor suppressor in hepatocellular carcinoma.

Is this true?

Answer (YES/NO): YES